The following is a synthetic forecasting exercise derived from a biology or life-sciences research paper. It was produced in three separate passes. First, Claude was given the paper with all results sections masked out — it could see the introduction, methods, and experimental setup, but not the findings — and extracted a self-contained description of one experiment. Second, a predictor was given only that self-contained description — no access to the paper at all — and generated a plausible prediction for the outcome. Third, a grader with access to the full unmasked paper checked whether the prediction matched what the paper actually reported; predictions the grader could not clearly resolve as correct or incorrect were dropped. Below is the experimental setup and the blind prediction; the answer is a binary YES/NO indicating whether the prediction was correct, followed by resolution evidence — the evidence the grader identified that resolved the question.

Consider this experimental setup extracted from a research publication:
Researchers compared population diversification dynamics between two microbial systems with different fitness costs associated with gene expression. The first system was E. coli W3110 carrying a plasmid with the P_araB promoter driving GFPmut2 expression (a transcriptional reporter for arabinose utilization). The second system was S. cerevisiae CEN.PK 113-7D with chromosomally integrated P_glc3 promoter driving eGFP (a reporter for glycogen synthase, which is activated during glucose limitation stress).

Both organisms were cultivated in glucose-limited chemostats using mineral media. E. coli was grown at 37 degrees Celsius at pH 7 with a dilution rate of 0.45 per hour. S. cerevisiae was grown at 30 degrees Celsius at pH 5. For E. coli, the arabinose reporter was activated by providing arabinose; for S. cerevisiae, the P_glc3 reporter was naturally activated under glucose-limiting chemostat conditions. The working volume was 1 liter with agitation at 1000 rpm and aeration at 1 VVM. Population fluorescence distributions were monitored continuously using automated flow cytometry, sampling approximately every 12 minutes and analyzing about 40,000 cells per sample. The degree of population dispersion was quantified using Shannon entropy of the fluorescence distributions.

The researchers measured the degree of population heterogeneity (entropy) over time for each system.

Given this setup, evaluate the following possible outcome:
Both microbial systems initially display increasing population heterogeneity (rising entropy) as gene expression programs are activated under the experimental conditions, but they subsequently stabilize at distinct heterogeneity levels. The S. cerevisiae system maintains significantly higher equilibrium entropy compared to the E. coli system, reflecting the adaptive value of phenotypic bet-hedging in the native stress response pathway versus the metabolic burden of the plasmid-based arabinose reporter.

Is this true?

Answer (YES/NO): NO